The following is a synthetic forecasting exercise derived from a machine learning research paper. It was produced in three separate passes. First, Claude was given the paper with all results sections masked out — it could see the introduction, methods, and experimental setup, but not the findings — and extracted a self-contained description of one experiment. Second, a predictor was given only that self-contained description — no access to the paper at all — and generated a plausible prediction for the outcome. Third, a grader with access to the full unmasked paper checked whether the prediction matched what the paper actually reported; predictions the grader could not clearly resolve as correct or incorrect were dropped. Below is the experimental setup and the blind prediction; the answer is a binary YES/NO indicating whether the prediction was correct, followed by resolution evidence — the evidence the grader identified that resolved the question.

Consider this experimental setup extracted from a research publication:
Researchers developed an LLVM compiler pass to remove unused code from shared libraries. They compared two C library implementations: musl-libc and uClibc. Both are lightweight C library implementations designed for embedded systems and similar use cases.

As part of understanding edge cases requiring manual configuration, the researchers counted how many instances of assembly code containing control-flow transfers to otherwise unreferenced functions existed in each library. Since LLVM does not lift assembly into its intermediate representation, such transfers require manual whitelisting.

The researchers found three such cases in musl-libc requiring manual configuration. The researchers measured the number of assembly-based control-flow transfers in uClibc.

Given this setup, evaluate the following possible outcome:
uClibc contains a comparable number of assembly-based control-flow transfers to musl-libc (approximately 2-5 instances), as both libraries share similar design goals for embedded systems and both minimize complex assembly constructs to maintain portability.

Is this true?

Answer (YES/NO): YES